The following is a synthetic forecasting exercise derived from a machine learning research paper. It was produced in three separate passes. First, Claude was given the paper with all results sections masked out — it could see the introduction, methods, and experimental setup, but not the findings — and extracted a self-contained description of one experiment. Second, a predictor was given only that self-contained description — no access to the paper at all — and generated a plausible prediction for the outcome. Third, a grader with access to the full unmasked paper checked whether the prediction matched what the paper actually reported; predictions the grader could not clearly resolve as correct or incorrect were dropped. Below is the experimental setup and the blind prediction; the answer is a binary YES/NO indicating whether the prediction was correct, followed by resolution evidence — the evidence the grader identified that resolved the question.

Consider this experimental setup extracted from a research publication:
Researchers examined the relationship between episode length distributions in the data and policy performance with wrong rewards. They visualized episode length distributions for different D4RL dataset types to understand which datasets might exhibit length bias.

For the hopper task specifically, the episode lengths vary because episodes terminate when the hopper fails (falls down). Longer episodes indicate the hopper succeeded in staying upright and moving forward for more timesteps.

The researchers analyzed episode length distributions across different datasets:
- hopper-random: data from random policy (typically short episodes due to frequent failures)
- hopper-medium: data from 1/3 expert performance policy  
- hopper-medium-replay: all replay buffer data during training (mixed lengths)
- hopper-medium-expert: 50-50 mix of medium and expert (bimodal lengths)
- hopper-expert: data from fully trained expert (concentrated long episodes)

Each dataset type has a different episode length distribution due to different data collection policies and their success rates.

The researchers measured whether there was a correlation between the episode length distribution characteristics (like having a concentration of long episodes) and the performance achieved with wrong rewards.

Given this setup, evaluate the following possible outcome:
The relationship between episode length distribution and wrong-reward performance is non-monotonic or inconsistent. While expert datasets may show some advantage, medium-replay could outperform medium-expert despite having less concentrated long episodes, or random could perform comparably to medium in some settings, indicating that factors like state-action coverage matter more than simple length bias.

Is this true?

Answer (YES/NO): NO